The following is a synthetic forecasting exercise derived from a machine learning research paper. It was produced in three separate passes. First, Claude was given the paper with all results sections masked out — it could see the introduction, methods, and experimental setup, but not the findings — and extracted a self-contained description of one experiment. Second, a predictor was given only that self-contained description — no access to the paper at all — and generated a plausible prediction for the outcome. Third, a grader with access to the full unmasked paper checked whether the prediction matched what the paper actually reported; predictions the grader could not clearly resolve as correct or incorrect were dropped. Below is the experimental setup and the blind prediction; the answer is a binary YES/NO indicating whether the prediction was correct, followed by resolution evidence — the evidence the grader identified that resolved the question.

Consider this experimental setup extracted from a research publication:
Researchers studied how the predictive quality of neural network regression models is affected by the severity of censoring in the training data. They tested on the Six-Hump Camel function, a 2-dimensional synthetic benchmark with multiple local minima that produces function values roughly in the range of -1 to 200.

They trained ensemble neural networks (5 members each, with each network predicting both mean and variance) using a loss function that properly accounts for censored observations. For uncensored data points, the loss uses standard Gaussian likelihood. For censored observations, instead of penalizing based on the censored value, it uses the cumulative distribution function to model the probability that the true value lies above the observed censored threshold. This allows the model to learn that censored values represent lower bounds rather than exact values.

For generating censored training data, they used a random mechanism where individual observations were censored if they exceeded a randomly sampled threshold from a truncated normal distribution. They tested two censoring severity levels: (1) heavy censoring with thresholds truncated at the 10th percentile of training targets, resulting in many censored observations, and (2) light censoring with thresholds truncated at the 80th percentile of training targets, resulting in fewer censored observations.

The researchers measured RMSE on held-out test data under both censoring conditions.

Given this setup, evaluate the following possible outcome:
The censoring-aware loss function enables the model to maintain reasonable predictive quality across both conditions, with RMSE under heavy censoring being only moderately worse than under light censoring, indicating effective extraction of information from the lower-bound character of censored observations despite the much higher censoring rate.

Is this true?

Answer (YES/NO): NO